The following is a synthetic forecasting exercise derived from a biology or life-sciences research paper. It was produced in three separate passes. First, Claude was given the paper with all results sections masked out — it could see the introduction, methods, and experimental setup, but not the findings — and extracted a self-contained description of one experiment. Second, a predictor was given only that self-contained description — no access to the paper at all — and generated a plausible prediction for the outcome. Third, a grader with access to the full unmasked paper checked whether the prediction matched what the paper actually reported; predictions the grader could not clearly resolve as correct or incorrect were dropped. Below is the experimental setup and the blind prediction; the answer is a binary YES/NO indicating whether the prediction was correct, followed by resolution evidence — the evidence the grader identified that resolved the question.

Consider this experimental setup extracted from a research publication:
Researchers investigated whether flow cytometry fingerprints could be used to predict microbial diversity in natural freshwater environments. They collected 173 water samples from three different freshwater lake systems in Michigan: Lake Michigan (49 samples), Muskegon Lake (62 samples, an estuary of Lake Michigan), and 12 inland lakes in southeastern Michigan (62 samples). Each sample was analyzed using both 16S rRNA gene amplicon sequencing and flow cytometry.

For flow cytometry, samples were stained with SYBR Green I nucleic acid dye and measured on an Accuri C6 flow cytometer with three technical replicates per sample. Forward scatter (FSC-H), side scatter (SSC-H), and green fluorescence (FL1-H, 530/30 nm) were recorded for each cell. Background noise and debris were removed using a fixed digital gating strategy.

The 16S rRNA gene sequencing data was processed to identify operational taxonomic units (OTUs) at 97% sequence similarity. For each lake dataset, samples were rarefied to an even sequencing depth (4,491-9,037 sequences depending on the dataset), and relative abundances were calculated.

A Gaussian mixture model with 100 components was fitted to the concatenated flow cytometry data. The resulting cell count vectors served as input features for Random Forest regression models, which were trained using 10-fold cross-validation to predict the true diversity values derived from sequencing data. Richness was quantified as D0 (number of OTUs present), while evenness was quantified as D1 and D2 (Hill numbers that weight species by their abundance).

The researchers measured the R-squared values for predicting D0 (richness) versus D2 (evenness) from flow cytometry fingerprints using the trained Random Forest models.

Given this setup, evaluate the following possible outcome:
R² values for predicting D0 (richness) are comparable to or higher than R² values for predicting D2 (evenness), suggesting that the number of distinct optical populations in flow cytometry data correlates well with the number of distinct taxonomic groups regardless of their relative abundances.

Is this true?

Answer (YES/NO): YES